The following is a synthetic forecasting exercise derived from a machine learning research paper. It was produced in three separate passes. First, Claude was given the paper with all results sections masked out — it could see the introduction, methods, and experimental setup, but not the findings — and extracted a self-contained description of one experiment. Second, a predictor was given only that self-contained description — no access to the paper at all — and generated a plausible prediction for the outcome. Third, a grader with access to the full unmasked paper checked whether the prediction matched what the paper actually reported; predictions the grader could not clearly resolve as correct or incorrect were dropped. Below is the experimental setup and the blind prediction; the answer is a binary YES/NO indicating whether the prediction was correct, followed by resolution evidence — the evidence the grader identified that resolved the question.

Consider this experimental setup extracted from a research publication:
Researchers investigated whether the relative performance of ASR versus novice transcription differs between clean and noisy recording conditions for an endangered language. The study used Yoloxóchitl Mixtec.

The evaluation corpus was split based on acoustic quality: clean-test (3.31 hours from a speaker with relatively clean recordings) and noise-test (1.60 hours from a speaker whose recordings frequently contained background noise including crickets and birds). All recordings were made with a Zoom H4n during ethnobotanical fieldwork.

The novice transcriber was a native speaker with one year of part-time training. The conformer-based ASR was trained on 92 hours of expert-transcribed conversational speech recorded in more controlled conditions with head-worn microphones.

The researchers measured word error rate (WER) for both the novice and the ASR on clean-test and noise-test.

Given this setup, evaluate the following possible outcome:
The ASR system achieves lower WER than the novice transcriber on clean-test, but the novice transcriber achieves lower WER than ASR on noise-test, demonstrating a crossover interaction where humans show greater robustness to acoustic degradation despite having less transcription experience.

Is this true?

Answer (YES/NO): YES